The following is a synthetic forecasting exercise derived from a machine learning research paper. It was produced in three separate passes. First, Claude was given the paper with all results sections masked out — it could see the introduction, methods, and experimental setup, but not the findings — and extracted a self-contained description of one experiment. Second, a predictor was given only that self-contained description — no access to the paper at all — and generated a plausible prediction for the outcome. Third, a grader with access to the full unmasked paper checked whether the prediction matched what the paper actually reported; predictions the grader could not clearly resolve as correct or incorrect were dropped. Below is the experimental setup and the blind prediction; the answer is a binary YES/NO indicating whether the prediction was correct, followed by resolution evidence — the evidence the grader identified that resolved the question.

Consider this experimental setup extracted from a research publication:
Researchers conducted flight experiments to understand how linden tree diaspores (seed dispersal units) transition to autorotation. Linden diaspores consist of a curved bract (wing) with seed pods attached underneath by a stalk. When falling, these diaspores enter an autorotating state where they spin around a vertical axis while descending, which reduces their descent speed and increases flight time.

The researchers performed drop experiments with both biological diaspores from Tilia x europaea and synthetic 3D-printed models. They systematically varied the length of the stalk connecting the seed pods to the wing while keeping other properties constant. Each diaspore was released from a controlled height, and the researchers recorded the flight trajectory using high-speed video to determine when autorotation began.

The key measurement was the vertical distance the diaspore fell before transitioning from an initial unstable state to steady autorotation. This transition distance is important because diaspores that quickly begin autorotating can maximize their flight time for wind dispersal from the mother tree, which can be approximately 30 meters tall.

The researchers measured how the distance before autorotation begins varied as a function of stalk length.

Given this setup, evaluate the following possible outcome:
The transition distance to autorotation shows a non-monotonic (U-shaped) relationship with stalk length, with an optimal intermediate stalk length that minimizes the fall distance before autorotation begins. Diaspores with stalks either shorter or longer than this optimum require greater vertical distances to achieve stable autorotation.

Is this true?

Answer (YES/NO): NO